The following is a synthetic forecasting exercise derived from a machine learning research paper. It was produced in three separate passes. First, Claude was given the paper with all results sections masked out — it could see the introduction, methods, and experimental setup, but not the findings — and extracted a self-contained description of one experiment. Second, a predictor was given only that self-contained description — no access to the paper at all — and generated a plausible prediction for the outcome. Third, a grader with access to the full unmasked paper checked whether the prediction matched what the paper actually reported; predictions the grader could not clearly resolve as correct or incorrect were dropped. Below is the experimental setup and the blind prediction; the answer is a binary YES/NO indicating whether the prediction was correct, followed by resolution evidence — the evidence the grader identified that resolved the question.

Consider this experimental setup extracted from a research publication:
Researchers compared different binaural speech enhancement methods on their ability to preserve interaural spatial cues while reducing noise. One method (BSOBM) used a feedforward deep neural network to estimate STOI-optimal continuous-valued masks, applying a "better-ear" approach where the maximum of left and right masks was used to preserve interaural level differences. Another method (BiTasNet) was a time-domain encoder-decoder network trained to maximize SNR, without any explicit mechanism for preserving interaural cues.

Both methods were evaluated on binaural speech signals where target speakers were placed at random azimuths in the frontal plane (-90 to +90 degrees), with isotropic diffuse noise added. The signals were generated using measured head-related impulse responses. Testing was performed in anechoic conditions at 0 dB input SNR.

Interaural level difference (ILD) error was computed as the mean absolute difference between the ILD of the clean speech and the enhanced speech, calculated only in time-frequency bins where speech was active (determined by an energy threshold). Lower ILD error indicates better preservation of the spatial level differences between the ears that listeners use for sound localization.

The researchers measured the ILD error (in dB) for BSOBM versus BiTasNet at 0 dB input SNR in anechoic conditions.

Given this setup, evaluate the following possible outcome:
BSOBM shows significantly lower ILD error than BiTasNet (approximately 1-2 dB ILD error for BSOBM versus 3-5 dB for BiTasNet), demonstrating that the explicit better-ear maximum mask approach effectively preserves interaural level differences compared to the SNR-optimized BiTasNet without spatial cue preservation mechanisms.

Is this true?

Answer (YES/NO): NO